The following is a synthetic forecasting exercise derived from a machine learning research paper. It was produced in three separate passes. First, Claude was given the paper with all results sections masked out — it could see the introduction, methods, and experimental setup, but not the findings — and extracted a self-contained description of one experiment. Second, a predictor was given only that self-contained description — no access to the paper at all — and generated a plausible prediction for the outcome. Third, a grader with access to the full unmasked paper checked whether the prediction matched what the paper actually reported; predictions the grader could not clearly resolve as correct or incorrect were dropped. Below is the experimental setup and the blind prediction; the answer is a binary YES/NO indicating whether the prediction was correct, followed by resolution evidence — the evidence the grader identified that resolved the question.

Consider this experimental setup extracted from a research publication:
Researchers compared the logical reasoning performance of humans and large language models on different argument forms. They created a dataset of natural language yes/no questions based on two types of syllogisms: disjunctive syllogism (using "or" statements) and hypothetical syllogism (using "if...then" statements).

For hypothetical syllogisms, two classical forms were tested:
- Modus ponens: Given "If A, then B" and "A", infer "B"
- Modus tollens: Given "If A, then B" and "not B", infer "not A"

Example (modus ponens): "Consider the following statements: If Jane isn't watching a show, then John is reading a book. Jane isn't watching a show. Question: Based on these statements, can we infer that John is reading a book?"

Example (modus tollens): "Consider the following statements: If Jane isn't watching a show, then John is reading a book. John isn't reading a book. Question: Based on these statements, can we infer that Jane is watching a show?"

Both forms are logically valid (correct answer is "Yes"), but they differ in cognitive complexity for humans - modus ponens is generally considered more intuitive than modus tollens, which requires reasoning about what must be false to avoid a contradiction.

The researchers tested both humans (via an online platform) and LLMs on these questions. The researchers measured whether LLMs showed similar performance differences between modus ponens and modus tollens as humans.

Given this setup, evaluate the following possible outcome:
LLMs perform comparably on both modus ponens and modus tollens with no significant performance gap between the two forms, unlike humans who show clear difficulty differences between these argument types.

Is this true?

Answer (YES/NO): NO